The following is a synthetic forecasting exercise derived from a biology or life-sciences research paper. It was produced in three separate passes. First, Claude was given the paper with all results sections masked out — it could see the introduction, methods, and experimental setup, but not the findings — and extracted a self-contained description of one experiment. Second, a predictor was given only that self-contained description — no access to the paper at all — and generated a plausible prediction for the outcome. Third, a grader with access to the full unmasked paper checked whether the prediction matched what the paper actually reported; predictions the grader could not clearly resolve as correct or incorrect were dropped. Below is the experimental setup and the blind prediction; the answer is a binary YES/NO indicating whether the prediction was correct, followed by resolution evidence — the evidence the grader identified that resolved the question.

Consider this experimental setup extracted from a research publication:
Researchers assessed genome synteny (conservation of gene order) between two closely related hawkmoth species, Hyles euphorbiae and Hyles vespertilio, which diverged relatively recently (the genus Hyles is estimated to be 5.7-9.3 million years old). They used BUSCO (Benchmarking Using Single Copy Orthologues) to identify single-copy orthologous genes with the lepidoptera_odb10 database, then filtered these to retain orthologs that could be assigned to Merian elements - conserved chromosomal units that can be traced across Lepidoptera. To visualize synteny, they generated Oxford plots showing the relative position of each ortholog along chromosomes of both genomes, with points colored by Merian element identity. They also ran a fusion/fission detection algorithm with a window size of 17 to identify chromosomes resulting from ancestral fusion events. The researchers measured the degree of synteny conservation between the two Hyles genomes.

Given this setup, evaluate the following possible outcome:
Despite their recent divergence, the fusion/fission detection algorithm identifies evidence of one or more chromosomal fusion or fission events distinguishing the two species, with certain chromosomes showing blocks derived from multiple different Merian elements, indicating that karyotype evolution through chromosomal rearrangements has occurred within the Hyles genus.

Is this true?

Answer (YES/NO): NO